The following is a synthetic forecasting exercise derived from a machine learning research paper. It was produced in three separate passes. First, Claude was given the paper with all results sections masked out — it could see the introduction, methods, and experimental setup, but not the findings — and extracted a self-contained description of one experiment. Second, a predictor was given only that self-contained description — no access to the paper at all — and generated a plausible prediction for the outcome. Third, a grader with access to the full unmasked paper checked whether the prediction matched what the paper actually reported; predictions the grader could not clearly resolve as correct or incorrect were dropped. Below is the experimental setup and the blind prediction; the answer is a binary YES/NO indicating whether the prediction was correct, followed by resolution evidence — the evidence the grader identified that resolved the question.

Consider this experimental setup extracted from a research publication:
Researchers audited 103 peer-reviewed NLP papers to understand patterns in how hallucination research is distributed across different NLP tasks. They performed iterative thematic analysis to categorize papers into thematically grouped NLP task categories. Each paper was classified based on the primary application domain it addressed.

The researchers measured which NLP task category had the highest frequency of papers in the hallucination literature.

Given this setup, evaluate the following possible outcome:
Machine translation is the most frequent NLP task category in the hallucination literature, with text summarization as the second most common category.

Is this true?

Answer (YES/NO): NO